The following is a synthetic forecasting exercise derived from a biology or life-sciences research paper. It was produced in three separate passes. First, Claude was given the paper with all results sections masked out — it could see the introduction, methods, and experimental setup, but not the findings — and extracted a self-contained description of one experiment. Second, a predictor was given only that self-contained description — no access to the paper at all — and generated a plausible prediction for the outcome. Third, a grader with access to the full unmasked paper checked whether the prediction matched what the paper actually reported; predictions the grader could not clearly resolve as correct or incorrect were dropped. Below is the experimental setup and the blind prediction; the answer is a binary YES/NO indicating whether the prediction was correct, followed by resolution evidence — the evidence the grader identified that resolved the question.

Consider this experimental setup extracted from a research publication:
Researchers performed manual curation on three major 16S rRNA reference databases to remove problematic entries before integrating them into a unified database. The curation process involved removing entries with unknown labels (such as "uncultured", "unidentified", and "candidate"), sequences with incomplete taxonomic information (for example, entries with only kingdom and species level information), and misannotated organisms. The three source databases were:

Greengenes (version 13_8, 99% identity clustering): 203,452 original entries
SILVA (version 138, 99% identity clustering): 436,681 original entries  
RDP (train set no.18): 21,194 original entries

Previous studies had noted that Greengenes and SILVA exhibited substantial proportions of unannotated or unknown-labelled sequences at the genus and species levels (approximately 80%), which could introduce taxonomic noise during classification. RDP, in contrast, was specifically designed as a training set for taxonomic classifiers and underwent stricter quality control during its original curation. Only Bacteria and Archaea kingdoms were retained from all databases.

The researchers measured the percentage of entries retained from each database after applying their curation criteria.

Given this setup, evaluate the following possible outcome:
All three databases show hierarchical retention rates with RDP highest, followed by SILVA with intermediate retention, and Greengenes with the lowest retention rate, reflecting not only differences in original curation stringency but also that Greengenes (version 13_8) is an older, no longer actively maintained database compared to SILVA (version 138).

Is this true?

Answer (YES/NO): YES